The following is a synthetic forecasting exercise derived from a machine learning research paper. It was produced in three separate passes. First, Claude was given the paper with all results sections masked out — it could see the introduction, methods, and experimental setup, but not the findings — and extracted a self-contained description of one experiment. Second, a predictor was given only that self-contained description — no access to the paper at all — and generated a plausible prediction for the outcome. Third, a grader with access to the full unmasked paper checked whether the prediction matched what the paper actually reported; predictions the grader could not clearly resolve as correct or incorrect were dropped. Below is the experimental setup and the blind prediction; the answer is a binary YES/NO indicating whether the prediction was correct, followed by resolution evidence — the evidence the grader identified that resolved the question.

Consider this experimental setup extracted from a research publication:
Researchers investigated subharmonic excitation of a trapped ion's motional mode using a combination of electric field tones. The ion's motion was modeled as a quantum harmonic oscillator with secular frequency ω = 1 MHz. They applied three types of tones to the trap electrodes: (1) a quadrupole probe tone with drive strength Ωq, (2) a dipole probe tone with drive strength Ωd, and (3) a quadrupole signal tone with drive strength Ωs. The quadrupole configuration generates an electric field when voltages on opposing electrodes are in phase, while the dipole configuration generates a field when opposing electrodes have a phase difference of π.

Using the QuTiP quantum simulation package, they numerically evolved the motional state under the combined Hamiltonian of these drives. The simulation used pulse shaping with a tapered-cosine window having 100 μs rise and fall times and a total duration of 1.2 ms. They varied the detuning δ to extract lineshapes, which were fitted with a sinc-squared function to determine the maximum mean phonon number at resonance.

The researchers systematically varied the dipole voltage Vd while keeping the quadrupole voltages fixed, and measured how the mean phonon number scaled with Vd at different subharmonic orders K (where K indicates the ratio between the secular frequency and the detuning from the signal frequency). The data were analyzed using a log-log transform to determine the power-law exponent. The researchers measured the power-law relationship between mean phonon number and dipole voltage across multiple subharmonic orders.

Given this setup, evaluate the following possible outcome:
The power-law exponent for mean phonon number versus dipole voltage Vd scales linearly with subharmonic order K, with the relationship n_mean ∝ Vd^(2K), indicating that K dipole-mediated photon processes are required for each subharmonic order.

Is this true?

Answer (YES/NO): NO